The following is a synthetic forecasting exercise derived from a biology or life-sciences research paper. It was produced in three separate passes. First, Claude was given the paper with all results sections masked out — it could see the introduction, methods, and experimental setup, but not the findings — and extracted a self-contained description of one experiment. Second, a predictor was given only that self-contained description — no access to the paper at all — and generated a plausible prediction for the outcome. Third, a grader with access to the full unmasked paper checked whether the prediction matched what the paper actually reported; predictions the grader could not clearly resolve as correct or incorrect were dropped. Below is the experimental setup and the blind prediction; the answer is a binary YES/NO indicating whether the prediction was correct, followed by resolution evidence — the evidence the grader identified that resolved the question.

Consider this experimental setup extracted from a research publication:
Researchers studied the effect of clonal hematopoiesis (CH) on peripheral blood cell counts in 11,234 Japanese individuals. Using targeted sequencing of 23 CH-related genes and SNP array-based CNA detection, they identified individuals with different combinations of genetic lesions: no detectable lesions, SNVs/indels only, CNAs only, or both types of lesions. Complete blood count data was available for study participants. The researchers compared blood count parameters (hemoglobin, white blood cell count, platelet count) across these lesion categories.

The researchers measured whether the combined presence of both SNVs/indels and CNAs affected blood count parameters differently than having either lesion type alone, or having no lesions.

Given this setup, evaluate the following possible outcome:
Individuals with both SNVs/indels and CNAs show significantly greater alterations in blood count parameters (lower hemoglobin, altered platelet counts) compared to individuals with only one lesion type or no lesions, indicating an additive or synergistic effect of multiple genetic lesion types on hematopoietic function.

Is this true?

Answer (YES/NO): NO